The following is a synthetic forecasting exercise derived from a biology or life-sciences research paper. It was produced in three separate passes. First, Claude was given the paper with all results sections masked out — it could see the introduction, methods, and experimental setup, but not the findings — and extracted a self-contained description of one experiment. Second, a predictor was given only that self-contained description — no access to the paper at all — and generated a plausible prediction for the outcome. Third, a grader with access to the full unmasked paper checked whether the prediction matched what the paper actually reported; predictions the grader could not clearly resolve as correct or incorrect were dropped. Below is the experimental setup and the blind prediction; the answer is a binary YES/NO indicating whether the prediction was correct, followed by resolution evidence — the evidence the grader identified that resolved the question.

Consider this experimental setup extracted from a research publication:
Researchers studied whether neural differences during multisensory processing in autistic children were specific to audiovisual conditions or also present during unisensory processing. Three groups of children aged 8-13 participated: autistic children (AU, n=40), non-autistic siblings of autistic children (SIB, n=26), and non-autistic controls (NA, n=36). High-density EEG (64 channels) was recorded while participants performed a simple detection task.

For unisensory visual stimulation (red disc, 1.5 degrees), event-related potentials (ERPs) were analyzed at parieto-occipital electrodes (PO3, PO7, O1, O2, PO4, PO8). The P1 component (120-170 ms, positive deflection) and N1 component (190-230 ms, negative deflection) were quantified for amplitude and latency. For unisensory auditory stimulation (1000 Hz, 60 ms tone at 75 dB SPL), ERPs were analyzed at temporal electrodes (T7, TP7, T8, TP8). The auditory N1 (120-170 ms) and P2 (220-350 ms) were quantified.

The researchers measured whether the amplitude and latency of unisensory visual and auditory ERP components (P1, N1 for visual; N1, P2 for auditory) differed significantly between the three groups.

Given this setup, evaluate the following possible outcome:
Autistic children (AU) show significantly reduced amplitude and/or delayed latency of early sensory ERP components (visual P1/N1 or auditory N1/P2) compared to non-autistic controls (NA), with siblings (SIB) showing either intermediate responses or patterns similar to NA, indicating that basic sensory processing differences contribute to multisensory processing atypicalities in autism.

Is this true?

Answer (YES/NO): NO